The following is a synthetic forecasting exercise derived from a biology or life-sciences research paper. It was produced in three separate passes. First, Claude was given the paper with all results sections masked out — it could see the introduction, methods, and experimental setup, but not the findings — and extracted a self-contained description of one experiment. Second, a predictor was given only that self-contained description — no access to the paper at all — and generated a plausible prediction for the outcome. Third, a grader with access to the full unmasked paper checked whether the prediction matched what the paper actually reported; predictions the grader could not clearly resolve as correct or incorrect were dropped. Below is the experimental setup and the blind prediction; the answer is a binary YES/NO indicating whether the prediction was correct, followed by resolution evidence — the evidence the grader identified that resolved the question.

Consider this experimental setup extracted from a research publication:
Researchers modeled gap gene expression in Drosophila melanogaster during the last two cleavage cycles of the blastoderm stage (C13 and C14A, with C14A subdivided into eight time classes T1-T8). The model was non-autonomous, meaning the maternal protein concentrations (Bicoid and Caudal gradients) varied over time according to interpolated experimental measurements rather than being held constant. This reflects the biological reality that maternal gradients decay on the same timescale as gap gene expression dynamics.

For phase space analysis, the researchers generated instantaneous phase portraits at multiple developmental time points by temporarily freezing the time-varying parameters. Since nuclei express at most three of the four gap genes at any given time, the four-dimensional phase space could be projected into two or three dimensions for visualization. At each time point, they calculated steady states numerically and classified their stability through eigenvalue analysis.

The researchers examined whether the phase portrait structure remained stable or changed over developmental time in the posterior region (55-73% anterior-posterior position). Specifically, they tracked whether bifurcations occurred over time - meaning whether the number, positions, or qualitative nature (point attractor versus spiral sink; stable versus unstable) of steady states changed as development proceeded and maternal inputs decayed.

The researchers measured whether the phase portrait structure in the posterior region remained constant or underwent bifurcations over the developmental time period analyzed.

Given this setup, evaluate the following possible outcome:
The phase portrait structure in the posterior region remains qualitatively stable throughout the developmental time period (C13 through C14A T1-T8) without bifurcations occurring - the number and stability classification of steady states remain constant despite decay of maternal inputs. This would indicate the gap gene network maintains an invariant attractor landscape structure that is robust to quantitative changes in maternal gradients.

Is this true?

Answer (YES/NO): YES